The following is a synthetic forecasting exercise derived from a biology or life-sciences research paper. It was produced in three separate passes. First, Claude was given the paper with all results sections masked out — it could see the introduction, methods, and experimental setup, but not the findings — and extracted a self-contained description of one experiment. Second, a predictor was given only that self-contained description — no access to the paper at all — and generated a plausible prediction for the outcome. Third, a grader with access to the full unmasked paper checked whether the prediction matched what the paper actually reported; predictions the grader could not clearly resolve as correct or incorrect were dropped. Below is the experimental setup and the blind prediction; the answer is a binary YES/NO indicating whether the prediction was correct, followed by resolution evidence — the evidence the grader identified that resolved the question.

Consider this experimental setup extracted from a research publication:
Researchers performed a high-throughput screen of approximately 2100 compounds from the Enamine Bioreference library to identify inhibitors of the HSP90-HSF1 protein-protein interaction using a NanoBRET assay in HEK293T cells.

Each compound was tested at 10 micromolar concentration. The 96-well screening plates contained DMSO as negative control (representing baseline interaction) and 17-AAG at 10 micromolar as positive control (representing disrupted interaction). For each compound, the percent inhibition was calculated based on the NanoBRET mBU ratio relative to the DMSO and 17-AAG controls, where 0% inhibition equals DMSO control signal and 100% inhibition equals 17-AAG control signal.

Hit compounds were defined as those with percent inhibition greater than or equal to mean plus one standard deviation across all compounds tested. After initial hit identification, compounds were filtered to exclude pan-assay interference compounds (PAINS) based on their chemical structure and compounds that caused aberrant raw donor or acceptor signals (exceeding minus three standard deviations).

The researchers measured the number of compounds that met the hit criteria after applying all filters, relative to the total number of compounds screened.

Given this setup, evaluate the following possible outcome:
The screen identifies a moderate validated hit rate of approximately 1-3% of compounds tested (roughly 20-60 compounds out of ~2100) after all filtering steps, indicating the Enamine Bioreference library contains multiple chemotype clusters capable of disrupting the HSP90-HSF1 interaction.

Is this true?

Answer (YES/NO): NO